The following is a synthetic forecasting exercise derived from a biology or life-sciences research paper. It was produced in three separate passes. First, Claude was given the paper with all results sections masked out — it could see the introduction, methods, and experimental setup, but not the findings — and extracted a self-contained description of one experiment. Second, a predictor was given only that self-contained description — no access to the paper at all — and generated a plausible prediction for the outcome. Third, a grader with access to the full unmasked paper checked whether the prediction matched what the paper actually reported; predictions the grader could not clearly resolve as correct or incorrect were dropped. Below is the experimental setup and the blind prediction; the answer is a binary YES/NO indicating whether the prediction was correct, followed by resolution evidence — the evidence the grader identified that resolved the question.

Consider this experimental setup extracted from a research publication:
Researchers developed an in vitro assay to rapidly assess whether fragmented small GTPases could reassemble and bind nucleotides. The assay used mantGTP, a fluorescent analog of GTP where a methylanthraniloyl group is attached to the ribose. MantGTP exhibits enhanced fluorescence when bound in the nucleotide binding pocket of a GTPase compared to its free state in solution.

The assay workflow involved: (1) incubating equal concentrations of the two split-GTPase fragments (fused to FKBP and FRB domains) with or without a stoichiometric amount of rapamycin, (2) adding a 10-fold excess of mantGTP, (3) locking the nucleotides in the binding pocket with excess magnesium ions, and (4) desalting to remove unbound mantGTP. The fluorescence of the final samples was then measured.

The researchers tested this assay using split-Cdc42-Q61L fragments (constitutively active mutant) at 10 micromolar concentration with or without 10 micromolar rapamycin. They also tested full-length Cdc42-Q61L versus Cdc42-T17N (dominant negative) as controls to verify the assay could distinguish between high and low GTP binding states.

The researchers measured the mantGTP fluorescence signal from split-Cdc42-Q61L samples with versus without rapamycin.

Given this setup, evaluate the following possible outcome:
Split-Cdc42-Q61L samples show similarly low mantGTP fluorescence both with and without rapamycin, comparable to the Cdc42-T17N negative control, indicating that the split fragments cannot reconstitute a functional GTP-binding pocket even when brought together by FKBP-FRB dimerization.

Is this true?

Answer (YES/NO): NO